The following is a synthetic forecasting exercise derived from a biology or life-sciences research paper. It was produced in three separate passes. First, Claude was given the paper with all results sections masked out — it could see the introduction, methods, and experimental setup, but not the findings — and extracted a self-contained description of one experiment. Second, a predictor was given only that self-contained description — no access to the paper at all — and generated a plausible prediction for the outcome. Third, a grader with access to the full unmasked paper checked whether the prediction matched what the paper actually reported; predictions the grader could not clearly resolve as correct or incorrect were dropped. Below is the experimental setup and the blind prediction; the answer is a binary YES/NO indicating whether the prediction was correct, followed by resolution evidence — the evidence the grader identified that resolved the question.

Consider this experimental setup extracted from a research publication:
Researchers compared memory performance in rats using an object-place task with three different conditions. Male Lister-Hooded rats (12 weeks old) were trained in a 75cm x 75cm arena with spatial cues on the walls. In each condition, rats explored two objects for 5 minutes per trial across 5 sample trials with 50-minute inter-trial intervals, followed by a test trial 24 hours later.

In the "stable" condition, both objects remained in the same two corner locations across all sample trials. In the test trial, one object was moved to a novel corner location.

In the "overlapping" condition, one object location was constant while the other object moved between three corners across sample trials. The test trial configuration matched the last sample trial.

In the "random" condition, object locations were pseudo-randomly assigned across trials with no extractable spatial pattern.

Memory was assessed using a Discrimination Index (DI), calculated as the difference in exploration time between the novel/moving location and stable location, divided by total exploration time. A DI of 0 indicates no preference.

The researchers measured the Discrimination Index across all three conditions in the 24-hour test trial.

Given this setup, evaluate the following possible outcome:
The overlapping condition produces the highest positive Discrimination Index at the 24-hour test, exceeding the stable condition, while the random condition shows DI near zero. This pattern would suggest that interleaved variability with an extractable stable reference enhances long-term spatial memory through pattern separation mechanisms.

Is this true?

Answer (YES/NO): NO